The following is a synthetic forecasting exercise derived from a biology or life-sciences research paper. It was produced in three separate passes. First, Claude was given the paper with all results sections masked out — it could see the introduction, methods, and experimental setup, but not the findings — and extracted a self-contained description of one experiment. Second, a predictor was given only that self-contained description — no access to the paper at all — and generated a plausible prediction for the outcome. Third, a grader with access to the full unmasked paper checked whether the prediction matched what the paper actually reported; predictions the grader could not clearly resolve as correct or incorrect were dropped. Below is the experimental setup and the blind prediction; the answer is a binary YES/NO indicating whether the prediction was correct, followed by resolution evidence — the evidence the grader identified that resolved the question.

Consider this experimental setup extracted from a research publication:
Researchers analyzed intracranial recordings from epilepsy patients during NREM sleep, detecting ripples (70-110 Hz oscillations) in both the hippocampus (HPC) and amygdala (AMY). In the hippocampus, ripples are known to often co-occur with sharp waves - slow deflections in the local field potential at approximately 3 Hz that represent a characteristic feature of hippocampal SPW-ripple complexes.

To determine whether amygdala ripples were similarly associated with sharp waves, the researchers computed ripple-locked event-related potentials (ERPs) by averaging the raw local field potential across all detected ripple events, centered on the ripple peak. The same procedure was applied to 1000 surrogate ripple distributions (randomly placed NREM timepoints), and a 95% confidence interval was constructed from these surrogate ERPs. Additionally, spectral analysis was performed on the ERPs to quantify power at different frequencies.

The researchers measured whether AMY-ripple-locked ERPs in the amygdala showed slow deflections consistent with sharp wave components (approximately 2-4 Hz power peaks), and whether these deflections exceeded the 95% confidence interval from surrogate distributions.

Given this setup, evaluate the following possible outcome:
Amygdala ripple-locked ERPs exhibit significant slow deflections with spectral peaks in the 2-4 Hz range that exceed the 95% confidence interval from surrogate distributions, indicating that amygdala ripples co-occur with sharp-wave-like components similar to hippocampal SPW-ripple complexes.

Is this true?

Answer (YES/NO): YES